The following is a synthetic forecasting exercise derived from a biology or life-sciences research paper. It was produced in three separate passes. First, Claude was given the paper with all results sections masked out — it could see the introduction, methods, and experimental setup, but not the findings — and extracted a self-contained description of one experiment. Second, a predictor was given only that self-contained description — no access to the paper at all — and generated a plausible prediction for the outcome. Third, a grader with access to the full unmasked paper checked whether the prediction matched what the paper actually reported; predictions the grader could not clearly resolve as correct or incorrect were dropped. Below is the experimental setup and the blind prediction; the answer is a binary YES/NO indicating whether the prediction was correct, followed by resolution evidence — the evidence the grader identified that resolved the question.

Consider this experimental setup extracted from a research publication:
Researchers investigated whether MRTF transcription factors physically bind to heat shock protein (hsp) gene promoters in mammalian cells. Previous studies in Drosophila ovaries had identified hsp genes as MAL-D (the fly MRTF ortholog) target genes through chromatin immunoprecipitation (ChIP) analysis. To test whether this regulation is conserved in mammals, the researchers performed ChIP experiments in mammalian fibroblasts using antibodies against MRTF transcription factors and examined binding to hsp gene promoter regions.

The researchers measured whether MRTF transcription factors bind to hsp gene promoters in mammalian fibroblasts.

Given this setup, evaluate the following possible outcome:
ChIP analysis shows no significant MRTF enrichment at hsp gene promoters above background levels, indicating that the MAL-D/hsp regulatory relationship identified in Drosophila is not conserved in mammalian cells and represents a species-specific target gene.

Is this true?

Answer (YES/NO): YES